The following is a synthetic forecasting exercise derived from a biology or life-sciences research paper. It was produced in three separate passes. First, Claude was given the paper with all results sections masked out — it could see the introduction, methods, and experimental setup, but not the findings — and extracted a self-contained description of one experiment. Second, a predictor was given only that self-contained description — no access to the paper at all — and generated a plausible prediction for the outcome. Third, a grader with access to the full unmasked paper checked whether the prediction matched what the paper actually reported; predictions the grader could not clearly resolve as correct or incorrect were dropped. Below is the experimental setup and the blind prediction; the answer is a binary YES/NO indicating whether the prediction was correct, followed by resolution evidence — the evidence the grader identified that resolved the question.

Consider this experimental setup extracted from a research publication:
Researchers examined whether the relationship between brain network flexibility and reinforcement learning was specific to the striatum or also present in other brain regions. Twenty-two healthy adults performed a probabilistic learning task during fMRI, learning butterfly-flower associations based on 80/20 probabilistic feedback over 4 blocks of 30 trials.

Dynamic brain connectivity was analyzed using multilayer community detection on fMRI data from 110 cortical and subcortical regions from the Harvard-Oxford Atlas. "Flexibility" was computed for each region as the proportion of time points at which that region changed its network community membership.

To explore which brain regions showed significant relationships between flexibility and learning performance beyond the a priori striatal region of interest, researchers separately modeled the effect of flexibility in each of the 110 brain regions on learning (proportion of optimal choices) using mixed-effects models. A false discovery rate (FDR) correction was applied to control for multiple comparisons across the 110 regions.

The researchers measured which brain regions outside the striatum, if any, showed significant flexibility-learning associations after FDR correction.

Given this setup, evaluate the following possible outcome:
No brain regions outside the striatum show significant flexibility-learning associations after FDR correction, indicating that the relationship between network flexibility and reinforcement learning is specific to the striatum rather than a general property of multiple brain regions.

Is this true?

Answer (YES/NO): NO